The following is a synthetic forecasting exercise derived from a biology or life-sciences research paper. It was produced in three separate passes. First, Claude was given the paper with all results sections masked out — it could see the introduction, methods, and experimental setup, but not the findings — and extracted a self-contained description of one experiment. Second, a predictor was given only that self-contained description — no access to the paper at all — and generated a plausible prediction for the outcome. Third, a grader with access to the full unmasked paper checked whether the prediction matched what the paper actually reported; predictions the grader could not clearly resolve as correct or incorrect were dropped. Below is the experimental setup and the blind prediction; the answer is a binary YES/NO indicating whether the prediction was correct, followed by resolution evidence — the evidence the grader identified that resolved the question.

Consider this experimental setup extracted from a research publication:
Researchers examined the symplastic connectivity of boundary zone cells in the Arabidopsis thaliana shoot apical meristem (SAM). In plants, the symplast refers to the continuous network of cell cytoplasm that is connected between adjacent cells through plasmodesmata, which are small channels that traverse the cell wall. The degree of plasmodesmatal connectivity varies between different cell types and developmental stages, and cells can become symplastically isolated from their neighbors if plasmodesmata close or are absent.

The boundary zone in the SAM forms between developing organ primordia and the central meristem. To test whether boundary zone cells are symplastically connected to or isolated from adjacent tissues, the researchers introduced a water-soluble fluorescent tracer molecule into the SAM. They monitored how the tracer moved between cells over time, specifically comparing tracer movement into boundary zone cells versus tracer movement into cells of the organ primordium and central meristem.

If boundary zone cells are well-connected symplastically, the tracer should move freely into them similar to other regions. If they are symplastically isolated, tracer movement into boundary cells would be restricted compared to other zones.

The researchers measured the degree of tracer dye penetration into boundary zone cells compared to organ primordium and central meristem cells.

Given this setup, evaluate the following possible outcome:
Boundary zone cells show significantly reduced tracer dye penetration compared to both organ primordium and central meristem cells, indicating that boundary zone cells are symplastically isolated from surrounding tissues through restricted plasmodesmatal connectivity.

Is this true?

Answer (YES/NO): NO